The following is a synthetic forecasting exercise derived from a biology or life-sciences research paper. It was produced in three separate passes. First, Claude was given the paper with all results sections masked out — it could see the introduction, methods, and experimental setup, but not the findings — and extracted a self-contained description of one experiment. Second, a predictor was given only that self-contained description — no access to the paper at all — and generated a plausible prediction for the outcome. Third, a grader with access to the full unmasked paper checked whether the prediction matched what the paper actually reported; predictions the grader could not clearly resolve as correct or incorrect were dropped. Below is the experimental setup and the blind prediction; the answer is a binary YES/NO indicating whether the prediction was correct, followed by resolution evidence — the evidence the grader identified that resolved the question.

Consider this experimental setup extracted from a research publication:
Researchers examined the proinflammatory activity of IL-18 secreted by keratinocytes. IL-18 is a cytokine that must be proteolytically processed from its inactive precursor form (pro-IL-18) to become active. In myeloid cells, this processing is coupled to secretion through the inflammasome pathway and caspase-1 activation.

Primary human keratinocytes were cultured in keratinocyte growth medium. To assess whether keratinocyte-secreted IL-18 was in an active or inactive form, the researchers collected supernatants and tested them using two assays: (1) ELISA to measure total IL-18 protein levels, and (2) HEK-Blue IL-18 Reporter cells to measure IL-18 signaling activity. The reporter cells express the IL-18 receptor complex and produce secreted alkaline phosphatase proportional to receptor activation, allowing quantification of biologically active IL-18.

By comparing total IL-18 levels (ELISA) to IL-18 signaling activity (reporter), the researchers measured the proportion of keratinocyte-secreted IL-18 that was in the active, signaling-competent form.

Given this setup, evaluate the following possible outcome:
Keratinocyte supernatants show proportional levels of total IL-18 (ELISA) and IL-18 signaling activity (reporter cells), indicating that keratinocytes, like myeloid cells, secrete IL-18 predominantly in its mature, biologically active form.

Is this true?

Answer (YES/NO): NO